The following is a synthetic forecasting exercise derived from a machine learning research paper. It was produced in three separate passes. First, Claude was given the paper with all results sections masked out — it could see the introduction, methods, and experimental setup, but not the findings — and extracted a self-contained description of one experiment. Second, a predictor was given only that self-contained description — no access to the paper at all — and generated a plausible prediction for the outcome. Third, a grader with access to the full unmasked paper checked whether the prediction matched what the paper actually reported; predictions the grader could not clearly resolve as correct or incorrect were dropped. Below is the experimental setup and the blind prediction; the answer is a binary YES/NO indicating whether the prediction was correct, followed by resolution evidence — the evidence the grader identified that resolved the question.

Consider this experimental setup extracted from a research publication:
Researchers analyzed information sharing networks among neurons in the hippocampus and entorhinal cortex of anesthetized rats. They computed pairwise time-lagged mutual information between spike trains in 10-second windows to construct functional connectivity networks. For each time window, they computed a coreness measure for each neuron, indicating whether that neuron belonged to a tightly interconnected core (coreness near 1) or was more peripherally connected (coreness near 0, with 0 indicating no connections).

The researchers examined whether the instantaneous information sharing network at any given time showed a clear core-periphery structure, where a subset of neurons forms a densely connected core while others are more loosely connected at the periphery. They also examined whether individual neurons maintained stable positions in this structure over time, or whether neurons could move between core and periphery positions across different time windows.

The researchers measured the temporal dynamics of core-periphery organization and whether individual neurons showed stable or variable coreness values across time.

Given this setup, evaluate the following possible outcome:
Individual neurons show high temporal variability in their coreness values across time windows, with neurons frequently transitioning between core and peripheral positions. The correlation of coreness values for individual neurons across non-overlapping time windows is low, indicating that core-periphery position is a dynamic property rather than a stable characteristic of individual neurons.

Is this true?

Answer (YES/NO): NO